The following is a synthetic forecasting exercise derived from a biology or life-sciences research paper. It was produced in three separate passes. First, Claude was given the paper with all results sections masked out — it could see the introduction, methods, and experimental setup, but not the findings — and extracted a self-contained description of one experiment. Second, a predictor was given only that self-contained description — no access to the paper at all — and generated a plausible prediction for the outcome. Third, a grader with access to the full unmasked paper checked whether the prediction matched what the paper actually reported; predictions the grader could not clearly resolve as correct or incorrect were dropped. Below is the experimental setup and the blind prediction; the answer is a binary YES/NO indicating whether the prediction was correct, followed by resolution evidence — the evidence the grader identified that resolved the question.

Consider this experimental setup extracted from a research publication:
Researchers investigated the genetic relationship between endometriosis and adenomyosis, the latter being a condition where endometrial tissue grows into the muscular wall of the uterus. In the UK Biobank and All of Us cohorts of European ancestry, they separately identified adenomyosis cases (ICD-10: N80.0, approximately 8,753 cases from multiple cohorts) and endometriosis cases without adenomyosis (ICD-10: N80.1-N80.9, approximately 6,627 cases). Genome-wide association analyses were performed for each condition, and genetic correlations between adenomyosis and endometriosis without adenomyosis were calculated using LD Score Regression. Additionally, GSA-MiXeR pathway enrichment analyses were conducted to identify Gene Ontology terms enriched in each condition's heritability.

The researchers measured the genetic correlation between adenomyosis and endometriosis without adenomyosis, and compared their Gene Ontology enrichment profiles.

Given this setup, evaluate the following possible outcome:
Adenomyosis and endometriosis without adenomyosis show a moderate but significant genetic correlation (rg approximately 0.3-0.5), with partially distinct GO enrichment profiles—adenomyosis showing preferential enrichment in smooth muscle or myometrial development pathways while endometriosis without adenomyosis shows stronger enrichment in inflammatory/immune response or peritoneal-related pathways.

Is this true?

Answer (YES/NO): NO